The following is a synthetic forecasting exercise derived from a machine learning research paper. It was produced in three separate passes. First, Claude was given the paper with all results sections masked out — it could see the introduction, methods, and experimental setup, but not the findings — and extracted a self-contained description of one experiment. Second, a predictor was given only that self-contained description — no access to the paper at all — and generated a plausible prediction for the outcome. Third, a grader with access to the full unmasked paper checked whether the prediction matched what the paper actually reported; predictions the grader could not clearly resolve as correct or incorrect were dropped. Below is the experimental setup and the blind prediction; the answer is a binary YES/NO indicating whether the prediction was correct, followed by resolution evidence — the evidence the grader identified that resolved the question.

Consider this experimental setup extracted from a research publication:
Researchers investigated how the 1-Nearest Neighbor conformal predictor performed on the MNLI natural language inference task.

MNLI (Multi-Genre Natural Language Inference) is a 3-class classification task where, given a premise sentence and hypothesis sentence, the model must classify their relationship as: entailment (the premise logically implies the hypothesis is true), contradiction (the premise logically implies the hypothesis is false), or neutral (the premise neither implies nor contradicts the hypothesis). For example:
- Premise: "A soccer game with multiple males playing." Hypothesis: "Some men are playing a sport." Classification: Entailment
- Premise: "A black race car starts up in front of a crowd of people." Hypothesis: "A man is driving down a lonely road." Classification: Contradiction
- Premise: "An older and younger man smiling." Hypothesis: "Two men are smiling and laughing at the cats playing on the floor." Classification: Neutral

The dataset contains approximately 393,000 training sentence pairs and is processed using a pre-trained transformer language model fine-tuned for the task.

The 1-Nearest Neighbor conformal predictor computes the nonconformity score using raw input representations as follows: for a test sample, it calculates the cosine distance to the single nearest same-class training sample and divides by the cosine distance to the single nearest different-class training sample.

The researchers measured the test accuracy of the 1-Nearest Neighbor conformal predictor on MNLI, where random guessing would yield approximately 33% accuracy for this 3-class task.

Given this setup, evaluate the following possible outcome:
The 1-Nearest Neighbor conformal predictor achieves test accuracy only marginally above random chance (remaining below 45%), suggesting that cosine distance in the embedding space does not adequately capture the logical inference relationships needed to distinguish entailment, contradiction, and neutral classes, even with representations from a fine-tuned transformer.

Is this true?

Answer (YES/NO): YES